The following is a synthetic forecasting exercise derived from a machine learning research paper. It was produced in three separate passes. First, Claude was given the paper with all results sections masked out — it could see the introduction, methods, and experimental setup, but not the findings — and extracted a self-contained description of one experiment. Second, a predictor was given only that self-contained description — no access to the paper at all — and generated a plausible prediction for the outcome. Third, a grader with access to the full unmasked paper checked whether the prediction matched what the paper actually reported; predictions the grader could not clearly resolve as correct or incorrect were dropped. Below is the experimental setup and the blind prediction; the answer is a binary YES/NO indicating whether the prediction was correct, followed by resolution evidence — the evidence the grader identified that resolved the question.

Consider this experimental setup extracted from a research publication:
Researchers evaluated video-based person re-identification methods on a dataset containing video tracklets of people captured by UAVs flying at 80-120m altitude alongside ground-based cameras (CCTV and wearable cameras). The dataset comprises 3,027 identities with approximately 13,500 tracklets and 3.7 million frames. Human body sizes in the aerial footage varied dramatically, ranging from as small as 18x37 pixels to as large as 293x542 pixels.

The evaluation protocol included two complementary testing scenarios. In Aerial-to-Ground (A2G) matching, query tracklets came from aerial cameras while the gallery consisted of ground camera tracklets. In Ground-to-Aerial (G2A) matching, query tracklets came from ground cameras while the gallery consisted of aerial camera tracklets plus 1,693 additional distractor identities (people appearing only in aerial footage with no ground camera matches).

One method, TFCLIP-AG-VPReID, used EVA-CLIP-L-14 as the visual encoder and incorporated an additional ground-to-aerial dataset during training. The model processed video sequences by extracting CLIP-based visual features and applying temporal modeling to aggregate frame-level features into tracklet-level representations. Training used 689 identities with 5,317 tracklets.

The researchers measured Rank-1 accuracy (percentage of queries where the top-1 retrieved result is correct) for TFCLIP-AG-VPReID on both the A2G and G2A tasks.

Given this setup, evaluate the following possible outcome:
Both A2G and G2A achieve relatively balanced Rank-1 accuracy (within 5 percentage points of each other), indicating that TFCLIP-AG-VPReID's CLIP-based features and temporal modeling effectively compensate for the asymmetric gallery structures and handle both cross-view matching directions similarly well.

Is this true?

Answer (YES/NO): YES